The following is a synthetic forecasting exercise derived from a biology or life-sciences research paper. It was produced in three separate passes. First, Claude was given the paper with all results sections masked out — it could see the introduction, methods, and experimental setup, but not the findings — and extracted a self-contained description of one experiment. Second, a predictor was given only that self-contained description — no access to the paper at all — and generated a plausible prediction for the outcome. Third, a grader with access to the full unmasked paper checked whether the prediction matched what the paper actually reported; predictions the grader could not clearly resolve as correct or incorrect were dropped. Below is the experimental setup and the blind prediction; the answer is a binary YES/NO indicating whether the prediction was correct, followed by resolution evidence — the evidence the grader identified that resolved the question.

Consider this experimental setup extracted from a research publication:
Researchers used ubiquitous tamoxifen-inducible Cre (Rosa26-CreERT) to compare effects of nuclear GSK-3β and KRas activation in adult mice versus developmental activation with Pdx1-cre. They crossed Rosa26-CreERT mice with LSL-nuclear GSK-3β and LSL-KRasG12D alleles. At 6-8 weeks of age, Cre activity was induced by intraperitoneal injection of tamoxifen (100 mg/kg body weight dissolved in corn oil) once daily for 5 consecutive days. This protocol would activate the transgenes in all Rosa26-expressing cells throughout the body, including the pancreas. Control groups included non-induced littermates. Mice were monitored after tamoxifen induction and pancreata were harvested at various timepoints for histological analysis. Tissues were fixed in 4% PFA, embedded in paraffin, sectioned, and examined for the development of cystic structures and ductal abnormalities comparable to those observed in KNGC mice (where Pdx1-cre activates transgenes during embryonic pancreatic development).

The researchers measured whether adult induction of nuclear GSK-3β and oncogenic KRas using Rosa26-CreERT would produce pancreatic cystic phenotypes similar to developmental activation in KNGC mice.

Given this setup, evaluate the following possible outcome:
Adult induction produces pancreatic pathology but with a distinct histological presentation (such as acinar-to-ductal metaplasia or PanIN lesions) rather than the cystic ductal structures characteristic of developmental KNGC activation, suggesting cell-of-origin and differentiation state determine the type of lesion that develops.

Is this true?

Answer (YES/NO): NO